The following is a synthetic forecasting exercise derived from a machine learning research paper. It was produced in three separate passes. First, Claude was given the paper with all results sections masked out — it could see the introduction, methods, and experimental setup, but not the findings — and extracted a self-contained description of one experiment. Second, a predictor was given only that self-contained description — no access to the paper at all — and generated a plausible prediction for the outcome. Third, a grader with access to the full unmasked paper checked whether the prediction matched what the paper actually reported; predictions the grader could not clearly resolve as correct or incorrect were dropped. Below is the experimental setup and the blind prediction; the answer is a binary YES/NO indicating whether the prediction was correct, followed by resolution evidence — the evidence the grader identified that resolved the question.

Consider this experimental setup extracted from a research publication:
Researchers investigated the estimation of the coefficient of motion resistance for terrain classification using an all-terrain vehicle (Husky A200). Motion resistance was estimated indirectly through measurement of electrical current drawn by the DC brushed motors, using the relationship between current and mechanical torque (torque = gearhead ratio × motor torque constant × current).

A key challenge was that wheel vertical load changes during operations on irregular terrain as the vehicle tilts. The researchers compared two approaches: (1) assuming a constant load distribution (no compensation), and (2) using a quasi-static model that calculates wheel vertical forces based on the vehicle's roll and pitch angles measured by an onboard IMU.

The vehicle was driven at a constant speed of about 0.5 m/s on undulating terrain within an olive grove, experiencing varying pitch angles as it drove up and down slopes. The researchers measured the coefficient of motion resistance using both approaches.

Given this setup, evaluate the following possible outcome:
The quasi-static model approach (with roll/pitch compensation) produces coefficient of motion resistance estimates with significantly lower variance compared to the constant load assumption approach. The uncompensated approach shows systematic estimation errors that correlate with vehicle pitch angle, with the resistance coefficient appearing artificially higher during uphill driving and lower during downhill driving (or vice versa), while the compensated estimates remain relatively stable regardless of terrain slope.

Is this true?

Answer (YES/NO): YES